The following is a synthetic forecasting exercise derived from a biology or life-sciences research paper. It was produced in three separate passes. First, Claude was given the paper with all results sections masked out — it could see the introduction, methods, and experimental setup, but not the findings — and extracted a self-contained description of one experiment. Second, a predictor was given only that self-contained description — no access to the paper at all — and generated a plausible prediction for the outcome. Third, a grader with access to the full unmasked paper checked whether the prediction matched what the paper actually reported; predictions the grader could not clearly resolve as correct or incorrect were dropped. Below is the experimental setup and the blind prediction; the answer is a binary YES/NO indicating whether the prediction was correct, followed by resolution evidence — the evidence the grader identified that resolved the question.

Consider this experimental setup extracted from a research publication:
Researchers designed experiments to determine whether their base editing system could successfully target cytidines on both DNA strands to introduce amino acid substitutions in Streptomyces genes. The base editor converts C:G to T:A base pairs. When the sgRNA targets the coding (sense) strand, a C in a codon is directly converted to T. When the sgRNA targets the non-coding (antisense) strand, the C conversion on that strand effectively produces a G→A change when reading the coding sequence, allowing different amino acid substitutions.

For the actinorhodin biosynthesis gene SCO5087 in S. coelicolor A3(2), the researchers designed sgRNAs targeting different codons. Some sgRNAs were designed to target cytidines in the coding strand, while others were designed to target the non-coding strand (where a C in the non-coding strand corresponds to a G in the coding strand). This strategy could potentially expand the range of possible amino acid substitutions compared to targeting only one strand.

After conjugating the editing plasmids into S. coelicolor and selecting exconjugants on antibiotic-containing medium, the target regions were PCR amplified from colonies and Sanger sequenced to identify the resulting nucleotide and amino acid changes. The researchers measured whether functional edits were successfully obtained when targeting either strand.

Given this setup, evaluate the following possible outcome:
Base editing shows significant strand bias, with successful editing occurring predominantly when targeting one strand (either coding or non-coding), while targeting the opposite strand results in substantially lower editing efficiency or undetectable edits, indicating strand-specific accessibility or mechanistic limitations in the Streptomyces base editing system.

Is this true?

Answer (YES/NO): NO